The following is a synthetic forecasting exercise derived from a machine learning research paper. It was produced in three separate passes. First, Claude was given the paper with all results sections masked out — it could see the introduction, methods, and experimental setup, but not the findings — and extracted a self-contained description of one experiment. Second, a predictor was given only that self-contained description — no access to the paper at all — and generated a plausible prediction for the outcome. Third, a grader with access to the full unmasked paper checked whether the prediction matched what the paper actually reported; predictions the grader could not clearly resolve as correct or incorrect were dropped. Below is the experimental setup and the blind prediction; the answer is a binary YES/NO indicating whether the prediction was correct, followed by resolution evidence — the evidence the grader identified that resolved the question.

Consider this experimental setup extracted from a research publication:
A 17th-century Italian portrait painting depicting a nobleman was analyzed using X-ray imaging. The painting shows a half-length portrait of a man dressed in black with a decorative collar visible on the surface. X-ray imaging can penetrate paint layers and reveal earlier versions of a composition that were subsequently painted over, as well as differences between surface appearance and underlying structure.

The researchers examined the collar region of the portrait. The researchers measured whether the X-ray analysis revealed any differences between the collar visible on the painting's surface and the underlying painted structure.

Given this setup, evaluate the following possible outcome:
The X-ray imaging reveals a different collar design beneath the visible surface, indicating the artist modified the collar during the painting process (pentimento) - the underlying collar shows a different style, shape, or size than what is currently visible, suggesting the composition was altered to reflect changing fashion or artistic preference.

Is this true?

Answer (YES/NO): YES